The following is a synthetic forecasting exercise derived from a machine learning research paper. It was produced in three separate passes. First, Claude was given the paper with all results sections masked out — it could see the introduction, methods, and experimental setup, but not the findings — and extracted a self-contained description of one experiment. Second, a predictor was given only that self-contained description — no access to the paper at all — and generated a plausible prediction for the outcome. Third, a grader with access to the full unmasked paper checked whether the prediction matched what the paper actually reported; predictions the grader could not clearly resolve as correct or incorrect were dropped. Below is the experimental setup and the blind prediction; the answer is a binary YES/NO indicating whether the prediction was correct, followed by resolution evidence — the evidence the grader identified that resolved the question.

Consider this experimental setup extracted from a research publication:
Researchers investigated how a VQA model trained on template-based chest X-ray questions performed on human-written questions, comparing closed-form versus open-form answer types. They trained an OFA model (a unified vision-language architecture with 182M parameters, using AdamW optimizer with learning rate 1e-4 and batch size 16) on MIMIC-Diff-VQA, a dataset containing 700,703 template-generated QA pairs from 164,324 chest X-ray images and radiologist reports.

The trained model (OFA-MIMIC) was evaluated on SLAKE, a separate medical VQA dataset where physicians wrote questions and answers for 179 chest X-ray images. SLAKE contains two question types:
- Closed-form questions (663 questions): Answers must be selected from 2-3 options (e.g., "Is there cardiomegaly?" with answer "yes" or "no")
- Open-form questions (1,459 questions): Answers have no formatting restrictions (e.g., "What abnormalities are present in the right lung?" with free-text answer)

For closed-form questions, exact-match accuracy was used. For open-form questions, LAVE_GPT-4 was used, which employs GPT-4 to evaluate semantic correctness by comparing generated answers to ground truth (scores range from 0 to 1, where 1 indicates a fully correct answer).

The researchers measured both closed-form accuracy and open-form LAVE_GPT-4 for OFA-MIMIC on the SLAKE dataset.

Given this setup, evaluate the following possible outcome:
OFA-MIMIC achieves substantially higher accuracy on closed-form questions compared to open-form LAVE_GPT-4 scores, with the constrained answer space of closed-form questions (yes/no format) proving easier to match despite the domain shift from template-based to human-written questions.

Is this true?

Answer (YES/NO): YES